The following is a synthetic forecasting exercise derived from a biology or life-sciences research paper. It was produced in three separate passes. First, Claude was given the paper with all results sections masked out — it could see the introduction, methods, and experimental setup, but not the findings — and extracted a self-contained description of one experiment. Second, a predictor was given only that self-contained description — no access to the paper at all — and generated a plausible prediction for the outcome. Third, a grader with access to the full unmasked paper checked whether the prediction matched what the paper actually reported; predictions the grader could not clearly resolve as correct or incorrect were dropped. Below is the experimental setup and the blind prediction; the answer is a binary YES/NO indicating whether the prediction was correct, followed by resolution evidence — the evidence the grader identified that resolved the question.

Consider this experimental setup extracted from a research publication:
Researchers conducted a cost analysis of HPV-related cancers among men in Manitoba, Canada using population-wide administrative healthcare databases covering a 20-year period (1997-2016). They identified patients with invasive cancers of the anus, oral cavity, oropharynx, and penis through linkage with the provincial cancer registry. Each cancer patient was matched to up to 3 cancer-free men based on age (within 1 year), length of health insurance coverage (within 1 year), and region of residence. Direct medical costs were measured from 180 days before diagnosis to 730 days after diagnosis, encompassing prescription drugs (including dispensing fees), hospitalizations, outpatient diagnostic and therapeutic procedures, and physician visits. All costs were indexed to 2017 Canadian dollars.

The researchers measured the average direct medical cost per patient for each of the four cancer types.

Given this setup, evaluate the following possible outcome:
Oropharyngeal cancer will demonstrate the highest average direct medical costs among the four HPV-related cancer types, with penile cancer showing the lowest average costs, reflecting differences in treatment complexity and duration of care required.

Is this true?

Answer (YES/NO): NO